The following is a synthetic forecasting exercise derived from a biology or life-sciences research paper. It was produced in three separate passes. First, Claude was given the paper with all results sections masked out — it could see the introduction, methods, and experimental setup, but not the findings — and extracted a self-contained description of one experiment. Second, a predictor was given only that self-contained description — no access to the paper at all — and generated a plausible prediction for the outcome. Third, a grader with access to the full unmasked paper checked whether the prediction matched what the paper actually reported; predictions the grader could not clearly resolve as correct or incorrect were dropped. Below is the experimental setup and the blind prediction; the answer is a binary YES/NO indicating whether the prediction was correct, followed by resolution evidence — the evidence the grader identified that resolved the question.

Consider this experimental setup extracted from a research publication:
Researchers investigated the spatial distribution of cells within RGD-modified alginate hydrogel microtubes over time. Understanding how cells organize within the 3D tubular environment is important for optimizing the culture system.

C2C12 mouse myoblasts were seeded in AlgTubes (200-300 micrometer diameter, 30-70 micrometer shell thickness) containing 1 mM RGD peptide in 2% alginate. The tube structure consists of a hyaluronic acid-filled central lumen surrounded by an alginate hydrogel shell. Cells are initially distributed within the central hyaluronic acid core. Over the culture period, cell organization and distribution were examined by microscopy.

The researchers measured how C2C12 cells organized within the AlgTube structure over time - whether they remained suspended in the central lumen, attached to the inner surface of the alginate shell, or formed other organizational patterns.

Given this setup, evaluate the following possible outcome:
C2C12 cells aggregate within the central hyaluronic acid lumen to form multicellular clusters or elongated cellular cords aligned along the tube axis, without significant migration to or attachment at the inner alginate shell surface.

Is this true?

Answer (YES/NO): NO